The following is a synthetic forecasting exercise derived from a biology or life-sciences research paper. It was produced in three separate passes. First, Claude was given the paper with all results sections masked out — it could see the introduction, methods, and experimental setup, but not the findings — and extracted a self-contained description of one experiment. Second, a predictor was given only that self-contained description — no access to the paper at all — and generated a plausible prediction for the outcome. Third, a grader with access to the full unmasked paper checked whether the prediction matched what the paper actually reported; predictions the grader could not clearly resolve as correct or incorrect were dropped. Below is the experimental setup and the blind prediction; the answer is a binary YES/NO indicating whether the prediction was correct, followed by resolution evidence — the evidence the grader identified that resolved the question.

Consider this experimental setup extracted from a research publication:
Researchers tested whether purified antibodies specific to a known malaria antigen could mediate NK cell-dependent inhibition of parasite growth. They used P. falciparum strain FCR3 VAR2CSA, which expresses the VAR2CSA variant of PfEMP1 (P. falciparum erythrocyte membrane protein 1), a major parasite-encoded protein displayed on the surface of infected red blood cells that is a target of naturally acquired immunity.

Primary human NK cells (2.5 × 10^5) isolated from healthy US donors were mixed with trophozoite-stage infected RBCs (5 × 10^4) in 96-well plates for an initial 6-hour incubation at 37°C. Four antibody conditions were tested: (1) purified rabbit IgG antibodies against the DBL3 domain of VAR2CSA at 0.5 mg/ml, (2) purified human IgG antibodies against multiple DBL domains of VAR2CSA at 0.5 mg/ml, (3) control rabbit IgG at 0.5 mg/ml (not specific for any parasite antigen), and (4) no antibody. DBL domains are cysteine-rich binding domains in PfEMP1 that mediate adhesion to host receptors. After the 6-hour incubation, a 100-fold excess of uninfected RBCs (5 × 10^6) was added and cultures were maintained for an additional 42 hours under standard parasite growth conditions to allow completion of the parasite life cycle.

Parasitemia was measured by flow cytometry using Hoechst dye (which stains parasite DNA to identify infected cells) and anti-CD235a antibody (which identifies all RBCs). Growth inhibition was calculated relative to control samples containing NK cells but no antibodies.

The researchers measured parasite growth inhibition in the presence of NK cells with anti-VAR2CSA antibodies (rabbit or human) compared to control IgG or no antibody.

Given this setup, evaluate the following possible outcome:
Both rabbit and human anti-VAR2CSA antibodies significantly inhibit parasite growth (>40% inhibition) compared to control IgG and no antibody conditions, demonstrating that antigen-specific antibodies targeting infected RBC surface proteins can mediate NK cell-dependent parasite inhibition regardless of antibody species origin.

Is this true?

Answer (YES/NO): YES